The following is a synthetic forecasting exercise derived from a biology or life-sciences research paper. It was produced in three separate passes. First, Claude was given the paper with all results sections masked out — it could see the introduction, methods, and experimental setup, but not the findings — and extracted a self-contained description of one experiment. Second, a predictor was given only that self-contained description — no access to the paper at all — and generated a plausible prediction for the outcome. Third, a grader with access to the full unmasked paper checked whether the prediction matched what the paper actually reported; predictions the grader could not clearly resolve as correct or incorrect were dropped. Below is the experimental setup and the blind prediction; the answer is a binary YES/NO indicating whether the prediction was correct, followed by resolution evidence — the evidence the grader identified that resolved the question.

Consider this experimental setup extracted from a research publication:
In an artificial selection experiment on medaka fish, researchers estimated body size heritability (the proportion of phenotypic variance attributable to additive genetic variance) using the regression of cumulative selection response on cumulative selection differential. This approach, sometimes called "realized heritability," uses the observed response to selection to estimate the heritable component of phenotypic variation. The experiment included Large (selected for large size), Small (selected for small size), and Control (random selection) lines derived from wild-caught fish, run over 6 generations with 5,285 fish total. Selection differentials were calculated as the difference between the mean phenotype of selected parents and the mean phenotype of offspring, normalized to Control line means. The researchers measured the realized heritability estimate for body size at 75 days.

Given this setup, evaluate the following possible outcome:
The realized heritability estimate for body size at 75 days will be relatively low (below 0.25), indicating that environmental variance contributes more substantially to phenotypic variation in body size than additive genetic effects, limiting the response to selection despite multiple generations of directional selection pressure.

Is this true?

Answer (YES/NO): YES